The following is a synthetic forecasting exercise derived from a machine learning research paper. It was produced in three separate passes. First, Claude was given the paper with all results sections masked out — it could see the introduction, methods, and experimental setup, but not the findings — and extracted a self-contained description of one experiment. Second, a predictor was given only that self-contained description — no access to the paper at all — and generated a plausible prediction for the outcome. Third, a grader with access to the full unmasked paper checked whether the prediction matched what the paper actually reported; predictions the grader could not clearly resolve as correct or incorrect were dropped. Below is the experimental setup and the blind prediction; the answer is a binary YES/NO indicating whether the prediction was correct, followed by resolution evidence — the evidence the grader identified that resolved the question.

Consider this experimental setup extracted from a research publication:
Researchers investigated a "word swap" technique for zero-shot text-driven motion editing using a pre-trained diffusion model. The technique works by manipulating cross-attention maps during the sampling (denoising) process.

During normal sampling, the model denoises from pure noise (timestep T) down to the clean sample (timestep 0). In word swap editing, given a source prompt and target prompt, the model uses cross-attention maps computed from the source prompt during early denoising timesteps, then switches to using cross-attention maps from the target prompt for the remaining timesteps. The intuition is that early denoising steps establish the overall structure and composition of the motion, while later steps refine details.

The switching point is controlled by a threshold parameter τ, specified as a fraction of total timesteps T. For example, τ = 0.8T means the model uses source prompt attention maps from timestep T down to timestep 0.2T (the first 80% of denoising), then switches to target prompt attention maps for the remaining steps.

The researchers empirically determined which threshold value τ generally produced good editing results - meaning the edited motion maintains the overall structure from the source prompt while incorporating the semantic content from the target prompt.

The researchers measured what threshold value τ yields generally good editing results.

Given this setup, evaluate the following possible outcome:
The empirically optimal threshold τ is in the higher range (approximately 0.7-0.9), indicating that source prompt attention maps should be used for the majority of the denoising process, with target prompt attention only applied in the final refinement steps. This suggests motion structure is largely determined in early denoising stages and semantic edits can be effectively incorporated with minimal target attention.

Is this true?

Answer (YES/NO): YES